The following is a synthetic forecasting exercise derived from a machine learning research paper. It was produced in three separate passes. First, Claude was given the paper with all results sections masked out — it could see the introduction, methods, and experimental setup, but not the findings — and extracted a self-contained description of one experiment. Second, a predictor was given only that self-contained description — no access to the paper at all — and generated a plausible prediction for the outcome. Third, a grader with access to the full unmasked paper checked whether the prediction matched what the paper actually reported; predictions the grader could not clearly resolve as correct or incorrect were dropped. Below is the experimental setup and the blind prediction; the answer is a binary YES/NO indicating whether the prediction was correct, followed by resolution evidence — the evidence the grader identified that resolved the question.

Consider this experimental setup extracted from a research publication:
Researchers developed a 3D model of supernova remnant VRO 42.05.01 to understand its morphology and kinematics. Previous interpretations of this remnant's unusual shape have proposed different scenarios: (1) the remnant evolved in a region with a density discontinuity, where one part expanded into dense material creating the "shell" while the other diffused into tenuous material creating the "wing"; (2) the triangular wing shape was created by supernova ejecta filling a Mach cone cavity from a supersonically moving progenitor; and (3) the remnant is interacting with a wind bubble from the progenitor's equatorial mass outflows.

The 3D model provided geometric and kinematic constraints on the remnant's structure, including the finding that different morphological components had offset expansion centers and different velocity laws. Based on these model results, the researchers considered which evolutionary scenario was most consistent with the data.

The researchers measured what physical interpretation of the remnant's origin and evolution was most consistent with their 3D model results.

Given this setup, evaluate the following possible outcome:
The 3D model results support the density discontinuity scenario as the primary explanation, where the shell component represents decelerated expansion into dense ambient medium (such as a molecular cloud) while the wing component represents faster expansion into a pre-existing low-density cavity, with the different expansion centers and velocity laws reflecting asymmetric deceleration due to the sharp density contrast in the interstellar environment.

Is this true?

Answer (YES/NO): NO